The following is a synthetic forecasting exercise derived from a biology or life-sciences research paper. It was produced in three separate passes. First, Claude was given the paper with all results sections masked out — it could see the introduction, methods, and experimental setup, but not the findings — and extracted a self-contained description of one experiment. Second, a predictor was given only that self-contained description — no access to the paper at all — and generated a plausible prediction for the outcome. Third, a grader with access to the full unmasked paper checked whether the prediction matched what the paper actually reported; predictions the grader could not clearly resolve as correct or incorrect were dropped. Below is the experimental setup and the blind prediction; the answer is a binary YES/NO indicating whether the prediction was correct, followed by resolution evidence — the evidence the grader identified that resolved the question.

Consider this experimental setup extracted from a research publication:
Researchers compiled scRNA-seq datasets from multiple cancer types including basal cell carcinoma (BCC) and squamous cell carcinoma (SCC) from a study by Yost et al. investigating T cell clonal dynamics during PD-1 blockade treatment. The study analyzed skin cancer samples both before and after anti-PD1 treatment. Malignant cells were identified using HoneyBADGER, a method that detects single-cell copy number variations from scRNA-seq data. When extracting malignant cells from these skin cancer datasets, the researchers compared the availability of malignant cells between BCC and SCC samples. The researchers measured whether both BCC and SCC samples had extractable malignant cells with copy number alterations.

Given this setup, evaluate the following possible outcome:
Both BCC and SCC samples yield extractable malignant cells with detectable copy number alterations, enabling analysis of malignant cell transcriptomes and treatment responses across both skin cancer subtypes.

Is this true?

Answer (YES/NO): NO